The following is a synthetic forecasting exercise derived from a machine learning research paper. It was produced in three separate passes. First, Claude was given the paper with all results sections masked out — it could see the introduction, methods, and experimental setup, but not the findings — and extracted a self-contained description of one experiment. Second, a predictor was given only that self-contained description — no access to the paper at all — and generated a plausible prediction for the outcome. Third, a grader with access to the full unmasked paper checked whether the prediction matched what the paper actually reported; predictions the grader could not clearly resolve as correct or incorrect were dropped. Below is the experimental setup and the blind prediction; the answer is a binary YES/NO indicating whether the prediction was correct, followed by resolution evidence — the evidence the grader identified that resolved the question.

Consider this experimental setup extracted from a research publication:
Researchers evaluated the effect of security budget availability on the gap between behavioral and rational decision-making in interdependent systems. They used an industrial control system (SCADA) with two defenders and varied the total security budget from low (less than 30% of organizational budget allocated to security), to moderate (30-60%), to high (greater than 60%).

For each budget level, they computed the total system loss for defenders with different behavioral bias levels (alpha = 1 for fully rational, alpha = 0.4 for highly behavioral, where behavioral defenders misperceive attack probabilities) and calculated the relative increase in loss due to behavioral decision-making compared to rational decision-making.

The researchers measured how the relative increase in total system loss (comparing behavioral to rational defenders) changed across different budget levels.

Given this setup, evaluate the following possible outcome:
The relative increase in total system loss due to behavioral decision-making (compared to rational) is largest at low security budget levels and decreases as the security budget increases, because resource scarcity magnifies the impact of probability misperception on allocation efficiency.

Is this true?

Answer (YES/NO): NO